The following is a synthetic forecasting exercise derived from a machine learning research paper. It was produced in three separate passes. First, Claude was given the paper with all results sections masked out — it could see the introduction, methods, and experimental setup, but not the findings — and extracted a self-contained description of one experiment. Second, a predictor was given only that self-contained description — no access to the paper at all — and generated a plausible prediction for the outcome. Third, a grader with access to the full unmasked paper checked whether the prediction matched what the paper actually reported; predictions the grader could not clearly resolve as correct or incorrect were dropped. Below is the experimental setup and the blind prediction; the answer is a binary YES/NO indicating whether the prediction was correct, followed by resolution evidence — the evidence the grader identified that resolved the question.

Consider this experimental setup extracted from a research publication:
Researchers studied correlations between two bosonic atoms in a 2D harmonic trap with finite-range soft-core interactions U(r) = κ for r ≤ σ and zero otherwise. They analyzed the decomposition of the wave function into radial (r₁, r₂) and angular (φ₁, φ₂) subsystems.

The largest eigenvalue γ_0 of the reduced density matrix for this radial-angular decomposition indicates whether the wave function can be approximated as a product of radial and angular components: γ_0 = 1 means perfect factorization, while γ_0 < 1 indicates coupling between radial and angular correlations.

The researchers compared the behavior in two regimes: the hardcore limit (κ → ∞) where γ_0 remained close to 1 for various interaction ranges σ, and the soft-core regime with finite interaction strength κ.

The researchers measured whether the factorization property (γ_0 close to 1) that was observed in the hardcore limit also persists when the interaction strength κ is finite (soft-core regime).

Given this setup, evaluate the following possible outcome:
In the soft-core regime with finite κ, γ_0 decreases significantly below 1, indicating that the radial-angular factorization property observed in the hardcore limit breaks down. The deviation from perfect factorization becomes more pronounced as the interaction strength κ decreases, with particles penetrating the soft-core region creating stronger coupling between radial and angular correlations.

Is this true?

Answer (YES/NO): NO